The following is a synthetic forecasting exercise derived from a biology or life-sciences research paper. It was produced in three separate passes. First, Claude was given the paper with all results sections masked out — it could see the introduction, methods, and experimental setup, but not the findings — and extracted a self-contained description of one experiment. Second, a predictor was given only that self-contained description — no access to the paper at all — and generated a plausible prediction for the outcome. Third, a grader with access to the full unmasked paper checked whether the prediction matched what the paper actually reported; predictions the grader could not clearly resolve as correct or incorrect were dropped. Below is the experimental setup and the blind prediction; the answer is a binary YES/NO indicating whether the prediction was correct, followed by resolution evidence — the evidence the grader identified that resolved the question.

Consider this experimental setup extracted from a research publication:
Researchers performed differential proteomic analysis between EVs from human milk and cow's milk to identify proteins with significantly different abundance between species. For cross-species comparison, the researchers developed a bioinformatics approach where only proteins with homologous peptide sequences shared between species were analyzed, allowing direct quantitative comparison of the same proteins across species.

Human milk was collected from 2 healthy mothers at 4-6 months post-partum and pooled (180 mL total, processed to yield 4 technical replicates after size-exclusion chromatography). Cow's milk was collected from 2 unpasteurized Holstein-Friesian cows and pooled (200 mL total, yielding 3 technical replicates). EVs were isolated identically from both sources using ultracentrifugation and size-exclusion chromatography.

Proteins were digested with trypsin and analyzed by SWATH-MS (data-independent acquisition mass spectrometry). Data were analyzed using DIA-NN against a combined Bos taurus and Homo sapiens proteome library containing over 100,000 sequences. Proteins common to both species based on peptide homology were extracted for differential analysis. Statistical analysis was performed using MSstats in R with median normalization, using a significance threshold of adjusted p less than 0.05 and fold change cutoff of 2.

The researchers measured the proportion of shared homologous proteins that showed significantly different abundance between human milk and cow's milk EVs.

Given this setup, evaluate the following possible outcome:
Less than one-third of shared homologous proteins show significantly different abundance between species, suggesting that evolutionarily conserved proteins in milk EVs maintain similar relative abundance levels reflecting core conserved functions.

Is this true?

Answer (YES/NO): NO